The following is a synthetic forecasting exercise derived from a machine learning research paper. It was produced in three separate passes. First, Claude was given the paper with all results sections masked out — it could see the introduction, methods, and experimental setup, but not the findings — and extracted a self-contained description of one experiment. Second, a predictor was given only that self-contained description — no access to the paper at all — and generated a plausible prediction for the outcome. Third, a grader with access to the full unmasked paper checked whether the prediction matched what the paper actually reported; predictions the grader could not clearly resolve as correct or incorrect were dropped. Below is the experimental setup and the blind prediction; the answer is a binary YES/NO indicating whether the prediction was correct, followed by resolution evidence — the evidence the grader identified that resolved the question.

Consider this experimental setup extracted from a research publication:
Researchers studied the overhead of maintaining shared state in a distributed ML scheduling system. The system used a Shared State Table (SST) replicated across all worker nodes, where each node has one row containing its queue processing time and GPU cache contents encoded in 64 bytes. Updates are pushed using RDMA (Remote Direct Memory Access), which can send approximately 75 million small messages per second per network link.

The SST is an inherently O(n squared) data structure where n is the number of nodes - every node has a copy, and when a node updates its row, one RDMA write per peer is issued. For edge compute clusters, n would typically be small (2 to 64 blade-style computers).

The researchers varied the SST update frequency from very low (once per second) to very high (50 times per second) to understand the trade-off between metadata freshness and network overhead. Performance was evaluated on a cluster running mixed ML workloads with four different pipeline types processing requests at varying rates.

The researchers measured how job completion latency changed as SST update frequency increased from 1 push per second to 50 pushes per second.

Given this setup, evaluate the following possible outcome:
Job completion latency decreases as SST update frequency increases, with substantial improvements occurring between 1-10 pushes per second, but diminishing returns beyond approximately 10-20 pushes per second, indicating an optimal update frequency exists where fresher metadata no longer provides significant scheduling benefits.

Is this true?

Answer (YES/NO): NO